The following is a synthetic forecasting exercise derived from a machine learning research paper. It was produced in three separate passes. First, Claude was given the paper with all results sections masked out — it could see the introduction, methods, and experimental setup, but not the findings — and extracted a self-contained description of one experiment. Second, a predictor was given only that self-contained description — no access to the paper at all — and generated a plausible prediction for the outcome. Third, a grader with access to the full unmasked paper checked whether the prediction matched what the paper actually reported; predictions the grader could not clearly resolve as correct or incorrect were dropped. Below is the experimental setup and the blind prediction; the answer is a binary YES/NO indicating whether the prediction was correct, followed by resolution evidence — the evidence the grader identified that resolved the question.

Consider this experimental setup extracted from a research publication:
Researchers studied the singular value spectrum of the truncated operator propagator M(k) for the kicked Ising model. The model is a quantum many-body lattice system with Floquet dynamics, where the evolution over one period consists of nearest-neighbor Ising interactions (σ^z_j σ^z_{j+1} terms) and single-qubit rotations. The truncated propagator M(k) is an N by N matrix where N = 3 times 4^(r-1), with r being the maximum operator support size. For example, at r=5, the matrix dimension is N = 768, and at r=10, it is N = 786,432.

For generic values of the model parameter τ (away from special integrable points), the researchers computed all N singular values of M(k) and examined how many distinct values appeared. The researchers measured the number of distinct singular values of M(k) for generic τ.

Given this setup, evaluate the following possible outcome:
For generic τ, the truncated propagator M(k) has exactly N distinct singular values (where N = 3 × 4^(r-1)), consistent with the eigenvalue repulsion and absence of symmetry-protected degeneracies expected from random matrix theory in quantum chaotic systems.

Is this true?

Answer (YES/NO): NO